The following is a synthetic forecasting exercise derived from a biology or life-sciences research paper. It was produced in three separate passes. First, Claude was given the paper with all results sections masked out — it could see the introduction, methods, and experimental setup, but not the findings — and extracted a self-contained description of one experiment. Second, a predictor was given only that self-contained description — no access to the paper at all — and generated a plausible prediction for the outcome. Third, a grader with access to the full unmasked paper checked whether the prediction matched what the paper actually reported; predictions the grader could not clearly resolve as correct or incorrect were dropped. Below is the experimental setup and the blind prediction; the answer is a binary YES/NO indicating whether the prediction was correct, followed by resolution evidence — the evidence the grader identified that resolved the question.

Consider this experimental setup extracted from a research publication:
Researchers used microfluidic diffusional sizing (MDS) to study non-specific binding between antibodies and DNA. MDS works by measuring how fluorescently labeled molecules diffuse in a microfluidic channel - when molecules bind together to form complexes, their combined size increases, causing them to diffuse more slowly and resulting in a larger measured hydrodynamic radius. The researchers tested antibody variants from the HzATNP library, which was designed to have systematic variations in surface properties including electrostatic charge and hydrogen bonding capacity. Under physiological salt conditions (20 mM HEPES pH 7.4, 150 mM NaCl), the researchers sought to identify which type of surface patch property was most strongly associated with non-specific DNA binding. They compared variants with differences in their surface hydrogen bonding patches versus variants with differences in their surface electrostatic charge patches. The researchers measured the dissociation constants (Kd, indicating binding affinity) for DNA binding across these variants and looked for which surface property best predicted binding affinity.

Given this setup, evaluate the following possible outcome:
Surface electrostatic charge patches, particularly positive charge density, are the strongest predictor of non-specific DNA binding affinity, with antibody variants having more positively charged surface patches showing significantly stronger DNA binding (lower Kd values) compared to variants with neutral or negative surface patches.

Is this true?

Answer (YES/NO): NO